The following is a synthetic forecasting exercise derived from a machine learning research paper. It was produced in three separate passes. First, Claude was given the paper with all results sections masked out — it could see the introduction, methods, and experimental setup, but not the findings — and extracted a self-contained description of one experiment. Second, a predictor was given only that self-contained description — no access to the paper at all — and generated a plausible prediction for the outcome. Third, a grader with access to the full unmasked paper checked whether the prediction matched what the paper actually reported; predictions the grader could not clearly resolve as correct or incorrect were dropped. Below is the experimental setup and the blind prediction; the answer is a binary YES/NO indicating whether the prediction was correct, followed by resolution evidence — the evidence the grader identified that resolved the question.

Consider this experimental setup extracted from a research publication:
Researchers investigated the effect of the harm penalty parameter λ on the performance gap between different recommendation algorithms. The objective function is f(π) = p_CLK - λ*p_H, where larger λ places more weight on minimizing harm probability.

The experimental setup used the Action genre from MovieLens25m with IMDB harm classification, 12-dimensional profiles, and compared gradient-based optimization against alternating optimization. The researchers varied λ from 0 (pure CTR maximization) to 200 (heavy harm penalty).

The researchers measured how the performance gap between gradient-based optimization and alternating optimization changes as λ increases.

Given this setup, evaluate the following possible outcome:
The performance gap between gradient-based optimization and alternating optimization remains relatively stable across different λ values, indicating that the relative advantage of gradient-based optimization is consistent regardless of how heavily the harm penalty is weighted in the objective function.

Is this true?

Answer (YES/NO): NO